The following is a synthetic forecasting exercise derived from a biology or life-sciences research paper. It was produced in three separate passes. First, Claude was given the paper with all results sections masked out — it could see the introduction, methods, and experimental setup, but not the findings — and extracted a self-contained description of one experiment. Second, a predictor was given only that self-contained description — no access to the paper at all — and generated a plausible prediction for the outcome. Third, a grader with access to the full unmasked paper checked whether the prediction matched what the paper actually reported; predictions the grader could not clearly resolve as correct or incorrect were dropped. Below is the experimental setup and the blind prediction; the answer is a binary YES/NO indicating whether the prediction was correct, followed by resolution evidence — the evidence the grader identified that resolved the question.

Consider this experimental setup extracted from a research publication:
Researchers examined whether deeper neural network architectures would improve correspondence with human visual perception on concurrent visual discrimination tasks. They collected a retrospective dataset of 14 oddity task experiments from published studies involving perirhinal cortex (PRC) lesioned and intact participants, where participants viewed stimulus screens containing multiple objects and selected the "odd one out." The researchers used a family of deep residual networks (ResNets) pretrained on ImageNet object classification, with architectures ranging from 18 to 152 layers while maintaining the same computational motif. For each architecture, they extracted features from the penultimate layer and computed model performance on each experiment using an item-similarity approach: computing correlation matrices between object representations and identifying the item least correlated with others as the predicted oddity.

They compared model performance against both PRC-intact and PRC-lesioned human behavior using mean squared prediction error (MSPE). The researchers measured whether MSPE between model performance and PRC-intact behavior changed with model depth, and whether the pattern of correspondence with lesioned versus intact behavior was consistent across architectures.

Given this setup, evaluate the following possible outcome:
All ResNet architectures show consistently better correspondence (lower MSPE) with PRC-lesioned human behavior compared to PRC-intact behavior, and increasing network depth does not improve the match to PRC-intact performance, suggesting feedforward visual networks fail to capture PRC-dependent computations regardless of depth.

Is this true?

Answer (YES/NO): YES